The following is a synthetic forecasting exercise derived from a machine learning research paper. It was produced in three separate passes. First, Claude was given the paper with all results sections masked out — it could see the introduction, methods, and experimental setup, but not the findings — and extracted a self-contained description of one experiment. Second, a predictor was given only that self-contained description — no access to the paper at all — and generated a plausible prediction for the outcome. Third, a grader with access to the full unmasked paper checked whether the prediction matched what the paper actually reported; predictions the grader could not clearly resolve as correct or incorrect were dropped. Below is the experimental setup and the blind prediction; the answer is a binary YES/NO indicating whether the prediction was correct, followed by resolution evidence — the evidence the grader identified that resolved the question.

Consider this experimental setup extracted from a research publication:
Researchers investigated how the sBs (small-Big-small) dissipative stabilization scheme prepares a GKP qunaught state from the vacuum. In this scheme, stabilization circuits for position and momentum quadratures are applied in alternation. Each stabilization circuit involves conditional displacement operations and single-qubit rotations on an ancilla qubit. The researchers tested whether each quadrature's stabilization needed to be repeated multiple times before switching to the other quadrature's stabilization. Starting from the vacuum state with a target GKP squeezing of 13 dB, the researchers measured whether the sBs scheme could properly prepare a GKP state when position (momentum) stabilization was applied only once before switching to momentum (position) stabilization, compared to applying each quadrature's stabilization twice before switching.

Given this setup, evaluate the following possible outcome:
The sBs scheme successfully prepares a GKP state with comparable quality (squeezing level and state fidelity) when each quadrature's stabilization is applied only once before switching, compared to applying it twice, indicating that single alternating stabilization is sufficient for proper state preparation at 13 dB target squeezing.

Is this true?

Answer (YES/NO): NO